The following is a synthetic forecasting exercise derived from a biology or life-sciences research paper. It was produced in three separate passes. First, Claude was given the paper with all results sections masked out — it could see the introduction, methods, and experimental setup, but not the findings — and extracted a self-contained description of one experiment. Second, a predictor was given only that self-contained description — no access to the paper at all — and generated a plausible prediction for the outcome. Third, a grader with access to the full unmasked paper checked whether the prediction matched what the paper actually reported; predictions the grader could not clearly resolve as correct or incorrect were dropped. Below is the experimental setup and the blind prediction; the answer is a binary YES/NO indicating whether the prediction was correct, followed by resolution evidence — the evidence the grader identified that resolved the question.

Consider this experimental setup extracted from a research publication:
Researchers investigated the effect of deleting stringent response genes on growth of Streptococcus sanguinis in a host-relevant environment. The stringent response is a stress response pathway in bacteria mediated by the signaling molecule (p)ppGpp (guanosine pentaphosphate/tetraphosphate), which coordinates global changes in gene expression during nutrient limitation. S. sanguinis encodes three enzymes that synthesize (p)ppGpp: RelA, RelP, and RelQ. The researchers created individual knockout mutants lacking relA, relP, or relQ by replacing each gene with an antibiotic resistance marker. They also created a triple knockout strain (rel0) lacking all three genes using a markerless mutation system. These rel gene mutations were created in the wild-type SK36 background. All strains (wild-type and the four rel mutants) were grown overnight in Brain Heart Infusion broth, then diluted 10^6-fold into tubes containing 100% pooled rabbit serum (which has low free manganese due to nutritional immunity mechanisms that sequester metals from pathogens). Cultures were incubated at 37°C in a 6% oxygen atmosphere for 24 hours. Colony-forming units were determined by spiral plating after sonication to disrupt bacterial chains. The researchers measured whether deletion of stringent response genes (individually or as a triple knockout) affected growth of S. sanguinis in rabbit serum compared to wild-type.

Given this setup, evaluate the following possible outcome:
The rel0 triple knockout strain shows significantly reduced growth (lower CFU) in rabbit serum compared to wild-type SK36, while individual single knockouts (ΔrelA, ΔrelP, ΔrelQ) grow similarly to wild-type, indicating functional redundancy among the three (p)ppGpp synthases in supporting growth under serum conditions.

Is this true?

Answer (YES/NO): NO